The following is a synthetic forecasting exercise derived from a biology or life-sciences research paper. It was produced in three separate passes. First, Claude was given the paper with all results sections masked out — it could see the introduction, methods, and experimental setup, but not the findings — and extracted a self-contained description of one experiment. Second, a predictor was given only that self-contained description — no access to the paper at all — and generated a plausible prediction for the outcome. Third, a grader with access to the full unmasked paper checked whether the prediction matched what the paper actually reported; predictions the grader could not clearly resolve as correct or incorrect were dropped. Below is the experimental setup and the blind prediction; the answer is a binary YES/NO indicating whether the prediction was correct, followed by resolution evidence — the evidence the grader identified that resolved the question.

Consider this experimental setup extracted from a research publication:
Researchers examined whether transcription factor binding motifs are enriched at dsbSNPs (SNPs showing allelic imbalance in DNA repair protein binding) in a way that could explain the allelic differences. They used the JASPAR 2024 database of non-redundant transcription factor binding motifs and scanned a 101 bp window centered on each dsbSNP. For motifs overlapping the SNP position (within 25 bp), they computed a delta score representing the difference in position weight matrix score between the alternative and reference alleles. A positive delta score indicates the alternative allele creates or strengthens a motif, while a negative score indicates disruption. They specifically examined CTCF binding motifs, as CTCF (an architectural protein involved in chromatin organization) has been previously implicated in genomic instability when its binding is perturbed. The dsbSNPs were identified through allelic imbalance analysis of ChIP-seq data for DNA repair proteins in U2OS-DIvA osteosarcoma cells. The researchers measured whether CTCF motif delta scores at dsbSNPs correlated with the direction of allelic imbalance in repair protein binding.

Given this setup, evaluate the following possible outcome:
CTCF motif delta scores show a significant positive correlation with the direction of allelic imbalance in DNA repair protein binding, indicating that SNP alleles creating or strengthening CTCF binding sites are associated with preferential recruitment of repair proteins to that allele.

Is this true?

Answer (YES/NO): YES